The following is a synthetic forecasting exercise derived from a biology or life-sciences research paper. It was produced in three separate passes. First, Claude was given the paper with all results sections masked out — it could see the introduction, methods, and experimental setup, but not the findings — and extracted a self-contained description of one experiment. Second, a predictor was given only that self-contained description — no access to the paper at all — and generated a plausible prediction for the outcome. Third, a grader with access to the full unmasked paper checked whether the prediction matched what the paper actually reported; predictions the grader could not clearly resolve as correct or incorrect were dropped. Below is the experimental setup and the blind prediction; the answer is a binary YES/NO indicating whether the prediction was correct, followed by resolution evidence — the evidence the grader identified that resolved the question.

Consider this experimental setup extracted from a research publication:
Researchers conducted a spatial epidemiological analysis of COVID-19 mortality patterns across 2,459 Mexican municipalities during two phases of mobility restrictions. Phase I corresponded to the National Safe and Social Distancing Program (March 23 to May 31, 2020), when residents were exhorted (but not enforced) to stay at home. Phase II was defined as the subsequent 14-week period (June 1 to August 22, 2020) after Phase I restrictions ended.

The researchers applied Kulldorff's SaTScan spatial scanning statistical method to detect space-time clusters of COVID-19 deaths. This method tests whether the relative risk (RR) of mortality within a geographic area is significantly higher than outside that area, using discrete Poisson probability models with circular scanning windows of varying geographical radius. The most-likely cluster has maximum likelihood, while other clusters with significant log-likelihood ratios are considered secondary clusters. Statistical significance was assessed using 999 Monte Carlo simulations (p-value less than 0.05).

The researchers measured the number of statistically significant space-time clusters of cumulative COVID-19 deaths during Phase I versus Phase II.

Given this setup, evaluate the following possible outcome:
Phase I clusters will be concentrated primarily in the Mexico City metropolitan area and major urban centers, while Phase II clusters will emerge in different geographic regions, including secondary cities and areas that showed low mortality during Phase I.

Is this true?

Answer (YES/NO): NO